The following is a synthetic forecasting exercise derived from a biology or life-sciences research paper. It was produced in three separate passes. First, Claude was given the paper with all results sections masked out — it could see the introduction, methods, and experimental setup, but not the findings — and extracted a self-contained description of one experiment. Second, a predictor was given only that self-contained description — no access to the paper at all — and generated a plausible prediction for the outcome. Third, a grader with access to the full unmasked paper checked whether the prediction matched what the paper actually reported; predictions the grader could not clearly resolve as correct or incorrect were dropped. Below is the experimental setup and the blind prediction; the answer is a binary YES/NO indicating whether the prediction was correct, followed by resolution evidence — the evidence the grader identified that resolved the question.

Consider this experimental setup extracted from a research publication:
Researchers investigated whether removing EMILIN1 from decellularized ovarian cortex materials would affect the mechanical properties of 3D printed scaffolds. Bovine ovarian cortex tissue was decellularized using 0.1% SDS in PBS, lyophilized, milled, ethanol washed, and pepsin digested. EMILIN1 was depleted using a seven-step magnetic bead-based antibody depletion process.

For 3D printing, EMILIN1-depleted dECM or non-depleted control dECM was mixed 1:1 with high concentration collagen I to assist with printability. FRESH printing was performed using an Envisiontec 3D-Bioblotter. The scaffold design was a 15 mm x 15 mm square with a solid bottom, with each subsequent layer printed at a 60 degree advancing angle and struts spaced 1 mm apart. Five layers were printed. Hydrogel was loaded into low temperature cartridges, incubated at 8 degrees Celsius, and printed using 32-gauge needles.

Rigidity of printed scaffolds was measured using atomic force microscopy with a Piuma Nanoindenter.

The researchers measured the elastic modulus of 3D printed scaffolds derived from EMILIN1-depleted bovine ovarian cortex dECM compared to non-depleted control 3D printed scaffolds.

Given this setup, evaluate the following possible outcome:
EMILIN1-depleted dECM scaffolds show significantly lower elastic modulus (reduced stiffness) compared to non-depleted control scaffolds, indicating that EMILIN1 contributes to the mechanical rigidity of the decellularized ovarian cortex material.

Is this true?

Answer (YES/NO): NO